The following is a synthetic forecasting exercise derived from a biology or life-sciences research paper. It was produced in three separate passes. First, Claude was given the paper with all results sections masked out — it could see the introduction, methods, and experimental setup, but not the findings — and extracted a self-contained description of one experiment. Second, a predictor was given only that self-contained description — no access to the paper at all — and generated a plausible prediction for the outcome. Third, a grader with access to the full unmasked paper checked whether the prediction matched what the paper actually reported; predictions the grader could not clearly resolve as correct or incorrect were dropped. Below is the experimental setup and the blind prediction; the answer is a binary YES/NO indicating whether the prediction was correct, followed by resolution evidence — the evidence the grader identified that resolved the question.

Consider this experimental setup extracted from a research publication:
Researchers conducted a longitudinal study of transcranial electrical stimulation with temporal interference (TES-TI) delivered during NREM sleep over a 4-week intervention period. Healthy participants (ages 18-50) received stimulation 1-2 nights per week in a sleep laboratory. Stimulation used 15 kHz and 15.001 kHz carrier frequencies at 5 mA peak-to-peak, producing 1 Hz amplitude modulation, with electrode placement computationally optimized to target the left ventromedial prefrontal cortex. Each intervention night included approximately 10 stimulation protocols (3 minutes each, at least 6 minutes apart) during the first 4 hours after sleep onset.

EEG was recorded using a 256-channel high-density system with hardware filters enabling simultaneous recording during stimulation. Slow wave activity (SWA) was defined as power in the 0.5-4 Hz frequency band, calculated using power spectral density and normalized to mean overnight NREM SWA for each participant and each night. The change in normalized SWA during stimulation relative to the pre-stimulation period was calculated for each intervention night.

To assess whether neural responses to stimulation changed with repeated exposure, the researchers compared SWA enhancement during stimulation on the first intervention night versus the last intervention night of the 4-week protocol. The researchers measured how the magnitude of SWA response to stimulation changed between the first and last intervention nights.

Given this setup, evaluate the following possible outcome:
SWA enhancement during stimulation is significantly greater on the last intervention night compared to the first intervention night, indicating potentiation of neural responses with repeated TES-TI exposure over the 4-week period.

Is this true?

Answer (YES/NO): NO